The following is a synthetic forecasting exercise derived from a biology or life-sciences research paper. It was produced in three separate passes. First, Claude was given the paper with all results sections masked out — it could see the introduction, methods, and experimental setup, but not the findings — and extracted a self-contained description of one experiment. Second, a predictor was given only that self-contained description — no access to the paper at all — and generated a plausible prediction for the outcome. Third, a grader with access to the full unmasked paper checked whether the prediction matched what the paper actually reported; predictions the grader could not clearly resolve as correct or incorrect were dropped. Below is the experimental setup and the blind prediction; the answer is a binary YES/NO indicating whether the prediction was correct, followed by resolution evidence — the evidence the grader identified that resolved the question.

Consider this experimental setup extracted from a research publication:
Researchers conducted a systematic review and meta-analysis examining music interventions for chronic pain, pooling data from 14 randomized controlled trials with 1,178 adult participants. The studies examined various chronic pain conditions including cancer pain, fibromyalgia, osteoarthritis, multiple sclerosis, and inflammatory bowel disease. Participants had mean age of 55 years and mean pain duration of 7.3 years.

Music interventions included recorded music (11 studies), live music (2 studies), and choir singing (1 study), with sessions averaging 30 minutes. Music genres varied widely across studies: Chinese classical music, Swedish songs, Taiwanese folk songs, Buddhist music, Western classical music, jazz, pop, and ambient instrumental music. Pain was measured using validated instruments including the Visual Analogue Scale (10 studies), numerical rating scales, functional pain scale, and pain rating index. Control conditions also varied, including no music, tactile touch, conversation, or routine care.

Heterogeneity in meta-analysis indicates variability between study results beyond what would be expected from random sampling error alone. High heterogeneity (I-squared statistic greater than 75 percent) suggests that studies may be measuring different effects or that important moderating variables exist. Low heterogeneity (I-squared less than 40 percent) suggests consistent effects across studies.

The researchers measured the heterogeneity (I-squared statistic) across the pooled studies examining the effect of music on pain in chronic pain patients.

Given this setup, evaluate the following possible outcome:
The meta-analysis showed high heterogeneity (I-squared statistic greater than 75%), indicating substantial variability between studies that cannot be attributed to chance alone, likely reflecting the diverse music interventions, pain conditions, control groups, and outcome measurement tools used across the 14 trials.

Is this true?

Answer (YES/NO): NO